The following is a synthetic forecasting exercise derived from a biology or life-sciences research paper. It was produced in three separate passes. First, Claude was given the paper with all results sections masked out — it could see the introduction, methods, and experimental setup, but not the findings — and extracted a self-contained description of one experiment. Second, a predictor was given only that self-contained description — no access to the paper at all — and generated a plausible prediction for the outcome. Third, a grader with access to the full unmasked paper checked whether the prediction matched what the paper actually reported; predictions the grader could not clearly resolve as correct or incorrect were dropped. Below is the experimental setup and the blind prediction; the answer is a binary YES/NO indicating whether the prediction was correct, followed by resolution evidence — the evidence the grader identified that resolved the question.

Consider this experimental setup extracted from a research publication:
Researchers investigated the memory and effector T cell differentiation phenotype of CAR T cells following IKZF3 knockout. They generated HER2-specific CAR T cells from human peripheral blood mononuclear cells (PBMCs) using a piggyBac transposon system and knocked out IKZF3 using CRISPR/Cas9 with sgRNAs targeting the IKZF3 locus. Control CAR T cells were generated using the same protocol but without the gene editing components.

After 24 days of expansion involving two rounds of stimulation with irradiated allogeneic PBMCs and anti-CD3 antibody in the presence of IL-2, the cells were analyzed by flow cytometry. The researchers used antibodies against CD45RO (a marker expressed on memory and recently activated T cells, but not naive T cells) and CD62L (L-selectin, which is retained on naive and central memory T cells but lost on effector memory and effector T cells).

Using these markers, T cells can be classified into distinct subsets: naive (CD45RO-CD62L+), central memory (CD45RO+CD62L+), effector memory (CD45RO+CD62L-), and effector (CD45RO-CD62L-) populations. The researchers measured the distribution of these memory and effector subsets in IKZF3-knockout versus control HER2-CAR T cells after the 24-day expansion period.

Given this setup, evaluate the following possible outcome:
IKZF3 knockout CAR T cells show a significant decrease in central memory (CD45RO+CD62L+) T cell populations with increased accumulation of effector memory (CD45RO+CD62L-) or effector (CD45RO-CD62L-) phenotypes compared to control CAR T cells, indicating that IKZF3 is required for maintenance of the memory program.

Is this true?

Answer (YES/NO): NO